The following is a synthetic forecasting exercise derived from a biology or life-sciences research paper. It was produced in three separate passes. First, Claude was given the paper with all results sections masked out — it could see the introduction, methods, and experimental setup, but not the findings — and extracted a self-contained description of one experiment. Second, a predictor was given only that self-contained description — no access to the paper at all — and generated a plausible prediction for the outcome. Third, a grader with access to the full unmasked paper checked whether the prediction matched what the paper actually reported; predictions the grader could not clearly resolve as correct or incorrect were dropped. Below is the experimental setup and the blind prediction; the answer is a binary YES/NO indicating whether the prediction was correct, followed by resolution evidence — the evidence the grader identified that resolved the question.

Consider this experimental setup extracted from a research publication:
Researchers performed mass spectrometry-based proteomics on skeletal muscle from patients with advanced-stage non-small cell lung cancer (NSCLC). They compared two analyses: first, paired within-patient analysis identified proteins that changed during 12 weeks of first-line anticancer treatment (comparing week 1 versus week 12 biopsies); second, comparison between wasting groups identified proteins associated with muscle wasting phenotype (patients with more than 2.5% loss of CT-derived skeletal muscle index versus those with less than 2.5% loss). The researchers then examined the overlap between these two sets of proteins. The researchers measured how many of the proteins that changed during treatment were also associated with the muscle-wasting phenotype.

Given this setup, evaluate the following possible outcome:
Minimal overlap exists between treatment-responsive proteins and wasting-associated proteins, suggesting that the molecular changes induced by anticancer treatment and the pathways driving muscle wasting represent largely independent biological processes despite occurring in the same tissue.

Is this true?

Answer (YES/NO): NO